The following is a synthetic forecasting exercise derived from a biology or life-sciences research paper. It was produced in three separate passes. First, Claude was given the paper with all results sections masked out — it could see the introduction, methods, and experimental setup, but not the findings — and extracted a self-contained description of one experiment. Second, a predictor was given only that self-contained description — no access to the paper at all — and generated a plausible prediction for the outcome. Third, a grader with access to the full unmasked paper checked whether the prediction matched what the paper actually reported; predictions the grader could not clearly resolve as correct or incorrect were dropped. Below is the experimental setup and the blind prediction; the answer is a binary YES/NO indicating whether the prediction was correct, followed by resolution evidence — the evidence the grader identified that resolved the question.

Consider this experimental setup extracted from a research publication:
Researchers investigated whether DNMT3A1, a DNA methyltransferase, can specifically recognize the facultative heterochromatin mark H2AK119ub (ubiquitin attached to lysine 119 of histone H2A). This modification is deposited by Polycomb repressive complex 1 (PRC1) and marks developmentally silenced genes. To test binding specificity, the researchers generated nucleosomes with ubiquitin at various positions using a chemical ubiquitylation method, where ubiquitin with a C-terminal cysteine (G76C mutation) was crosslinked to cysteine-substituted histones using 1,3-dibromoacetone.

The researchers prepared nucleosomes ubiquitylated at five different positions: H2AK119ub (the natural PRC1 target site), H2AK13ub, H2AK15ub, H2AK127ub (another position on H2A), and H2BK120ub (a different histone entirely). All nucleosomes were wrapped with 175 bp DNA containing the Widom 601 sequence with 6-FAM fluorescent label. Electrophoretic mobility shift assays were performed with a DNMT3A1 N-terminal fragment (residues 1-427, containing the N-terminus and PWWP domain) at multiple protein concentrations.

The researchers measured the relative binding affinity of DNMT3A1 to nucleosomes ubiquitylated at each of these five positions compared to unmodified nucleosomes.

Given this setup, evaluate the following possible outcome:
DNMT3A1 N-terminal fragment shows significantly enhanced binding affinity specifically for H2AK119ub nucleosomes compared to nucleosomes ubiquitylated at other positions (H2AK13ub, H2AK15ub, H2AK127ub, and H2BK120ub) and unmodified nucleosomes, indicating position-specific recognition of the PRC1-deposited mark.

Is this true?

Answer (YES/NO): YES